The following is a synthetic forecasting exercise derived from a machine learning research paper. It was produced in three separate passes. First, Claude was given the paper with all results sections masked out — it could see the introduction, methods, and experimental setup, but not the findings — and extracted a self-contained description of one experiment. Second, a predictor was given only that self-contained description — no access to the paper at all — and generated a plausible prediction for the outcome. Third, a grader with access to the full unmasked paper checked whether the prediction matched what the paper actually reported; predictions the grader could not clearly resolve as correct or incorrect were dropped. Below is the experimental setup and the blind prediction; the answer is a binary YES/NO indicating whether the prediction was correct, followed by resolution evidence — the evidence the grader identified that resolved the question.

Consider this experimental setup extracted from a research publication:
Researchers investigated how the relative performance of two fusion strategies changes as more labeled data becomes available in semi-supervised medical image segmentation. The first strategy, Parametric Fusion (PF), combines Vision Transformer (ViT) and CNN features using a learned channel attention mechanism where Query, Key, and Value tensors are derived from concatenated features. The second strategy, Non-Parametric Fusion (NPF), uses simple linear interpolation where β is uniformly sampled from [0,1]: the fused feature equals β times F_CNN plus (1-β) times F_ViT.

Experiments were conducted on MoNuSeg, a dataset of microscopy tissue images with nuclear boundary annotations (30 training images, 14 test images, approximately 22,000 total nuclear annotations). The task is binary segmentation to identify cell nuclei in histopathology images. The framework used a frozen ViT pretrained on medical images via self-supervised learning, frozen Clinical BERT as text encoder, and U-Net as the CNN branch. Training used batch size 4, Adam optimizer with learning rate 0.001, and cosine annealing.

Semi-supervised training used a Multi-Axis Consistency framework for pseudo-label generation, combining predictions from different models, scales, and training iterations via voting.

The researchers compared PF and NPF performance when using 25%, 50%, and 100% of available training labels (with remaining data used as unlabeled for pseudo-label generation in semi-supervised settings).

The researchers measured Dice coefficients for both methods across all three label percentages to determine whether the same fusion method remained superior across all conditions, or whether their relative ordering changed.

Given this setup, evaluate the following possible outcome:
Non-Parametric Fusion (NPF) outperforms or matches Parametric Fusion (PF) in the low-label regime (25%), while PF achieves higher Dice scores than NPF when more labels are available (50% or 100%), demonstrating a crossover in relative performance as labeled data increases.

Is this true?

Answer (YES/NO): NO